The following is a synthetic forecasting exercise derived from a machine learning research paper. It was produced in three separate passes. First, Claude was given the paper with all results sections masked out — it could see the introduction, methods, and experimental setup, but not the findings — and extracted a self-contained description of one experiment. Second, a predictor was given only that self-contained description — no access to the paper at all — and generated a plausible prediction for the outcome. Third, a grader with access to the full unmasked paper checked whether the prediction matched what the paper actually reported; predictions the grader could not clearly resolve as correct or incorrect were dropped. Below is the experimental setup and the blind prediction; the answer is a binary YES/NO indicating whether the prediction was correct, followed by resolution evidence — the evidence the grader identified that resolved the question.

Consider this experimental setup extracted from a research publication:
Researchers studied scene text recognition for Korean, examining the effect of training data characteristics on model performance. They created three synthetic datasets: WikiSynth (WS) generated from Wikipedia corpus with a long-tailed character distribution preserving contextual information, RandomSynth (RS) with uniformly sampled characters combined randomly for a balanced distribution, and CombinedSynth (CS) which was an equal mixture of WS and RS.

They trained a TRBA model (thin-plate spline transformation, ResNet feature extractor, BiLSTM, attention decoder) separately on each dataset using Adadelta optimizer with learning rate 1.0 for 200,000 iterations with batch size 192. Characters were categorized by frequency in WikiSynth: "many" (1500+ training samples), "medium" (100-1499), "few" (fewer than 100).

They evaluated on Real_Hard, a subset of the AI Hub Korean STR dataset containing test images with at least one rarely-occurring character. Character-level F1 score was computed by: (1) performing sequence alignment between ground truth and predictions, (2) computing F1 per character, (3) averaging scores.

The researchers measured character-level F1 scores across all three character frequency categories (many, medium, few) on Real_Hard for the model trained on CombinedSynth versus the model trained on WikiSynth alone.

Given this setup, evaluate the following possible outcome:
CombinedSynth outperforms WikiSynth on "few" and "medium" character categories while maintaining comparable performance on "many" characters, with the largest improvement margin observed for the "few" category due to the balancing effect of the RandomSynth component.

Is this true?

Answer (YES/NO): NO